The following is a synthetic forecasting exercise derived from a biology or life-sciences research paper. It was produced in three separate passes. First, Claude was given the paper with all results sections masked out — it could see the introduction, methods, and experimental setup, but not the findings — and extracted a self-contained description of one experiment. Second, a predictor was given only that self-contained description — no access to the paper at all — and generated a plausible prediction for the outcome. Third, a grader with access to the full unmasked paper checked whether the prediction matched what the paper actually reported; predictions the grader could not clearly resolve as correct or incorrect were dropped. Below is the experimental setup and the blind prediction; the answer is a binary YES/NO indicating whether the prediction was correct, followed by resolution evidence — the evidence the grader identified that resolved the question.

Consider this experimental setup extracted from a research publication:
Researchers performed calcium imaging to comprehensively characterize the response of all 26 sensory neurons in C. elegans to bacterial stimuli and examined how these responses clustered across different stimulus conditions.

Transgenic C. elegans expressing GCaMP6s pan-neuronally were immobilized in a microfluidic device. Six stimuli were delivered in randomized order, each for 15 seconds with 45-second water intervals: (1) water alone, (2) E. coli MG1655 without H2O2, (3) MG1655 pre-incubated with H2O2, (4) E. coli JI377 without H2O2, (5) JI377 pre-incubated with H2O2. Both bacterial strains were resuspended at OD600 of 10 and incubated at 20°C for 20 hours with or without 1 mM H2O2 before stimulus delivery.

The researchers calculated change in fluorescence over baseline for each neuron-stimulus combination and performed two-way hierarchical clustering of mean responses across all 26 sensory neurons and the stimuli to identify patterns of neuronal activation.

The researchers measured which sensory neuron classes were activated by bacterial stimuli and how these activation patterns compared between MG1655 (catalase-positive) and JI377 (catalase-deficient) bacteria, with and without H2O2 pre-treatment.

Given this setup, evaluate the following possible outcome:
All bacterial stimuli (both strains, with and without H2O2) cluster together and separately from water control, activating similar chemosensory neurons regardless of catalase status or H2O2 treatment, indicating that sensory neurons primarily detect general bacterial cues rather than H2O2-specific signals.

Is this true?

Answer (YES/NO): NO